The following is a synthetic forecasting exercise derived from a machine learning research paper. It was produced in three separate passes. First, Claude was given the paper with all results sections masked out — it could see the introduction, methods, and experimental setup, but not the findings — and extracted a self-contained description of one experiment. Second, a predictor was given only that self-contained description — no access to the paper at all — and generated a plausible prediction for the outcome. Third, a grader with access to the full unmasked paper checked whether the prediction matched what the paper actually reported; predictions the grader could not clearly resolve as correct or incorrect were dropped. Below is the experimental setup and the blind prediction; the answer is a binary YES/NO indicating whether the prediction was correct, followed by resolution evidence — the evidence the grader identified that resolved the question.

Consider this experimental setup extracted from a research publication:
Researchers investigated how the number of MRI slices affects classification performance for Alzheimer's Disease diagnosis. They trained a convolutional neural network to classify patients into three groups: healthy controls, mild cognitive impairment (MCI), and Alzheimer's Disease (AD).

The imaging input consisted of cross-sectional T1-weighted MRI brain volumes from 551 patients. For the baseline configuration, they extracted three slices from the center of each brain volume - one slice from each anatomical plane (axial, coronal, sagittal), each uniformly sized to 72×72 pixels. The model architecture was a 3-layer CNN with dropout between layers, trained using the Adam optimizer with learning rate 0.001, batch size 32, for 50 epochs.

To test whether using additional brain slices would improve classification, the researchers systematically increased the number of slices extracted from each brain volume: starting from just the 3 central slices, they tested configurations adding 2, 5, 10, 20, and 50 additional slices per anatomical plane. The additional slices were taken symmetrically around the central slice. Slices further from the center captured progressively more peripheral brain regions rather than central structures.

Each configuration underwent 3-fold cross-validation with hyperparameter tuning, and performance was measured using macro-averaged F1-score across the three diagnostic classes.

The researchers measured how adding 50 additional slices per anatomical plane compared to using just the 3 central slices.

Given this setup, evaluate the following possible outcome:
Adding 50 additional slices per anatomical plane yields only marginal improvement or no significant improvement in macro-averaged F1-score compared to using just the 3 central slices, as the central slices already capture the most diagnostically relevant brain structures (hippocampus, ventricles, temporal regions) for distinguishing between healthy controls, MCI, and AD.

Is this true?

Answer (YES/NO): NO